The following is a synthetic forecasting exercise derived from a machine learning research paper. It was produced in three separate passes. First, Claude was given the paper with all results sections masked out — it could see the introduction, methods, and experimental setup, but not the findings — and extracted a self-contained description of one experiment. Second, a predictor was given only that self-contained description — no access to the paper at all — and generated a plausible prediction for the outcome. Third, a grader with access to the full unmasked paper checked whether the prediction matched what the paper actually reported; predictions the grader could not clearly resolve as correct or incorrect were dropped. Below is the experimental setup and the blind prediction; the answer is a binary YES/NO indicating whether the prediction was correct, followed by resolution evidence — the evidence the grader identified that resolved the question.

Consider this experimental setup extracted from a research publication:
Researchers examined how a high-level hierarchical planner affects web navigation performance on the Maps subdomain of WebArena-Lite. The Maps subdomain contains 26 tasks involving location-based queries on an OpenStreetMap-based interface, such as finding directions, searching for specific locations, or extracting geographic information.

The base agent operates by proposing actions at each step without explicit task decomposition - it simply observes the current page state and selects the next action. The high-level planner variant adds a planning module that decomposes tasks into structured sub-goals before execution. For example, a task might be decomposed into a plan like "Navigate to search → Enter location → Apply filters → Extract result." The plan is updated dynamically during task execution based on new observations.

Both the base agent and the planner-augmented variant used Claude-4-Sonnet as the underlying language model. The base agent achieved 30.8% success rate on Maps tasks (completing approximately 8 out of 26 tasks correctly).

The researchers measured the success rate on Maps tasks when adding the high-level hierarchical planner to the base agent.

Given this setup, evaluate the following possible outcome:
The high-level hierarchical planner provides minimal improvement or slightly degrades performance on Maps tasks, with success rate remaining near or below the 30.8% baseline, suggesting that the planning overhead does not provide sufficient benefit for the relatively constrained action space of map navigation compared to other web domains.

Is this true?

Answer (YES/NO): NO